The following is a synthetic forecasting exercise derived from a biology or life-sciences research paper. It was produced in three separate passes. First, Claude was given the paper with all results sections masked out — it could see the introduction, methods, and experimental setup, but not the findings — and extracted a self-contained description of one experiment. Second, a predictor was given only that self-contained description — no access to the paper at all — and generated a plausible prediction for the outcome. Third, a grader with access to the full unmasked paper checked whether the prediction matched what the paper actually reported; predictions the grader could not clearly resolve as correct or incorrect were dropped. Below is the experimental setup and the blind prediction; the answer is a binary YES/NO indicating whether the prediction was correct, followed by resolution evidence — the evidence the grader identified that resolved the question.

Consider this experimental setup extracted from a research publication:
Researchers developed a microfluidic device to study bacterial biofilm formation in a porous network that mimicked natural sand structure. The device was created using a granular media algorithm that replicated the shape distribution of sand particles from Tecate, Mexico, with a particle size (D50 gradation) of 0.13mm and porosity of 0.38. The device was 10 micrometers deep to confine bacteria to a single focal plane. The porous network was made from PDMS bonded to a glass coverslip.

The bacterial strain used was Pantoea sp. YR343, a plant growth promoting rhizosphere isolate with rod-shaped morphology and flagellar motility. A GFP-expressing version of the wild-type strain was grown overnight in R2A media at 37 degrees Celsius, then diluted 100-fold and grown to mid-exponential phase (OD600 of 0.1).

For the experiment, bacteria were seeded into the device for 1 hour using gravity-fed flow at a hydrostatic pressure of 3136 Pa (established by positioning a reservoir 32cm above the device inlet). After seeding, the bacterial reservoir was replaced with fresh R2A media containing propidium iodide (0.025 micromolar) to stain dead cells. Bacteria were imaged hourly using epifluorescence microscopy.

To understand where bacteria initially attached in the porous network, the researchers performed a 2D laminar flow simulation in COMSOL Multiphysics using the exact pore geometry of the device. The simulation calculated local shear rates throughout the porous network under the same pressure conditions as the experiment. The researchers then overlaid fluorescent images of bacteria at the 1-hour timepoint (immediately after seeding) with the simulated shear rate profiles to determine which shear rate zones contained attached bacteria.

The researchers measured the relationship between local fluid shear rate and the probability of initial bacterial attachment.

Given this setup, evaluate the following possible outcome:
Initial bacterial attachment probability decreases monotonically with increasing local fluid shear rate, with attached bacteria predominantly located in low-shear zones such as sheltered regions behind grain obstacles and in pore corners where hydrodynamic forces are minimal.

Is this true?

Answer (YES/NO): NO